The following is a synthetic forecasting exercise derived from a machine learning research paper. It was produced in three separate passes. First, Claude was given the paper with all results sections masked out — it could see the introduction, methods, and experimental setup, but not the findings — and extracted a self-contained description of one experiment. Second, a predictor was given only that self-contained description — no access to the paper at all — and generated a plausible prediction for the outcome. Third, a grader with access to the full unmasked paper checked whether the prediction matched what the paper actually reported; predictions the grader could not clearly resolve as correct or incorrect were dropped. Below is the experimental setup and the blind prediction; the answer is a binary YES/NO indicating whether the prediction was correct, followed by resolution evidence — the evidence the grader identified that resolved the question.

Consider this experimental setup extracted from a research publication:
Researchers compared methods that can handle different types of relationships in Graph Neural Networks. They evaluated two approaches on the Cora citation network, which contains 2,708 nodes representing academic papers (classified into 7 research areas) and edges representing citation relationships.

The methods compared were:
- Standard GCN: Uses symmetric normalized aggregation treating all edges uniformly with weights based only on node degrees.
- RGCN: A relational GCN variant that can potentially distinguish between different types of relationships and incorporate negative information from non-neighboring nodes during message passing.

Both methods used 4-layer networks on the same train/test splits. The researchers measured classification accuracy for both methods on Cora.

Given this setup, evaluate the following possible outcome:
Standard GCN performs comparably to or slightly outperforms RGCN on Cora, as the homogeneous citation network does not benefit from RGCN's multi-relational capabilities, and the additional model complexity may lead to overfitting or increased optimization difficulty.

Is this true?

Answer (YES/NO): NO